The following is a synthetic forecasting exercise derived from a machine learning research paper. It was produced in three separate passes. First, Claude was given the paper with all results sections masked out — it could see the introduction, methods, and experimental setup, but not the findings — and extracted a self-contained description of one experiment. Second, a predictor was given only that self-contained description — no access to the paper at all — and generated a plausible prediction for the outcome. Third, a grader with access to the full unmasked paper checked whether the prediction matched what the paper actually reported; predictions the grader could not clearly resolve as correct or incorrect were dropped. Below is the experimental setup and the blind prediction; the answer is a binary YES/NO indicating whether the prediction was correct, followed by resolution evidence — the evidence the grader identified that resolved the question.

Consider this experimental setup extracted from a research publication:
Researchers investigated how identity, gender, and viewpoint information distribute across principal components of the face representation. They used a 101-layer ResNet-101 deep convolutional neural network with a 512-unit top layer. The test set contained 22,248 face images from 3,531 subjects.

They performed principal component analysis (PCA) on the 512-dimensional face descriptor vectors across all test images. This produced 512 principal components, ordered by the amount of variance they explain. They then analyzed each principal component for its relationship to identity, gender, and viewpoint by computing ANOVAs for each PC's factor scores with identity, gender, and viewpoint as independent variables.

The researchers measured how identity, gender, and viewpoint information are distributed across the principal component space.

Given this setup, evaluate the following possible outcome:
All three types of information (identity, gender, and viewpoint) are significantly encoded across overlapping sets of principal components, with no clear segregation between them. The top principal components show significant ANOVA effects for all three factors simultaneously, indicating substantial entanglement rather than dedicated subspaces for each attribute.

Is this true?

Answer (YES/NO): NO